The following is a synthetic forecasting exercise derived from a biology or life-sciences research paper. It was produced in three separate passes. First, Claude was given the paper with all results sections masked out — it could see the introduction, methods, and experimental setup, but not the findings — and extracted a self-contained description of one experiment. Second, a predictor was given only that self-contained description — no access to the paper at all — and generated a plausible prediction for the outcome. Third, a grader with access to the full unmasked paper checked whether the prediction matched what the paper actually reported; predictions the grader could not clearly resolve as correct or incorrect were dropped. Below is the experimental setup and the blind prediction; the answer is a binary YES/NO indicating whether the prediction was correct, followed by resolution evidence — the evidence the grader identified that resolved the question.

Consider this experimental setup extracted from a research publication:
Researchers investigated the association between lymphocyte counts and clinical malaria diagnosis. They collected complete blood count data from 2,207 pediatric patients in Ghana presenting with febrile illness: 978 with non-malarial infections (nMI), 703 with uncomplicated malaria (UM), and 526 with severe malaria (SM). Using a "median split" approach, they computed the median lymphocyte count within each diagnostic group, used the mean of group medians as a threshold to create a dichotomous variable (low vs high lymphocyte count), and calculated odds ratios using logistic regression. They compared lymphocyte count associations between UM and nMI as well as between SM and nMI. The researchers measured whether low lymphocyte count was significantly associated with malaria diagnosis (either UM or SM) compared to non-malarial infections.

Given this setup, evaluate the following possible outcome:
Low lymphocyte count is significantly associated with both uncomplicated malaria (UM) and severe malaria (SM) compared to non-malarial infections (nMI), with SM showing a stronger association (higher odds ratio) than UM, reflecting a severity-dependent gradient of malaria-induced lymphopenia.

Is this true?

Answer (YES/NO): NO